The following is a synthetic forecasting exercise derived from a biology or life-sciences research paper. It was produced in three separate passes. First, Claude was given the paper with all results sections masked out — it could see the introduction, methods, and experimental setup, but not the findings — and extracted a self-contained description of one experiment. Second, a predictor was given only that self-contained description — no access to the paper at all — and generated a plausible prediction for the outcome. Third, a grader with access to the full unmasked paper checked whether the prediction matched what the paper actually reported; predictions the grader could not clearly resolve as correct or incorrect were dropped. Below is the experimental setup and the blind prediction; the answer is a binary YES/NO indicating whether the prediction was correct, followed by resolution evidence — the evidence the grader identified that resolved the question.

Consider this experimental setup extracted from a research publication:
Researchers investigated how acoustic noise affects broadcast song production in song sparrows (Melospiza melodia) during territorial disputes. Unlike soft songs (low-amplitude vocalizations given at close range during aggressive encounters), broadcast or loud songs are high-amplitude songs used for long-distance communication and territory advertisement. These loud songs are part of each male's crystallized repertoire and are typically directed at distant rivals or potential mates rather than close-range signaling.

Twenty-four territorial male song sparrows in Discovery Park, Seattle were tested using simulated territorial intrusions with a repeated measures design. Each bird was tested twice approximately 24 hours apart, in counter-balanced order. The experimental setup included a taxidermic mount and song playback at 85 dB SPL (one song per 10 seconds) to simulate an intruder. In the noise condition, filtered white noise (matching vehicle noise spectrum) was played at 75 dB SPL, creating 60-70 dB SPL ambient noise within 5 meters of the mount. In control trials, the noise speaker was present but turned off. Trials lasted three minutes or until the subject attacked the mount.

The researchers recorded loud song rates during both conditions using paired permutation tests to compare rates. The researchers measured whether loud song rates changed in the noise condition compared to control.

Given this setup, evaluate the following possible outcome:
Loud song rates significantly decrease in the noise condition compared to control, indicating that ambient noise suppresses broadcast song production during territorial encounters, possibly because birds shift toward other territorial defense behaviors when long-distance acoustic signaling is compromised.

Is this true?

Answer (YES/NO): NO